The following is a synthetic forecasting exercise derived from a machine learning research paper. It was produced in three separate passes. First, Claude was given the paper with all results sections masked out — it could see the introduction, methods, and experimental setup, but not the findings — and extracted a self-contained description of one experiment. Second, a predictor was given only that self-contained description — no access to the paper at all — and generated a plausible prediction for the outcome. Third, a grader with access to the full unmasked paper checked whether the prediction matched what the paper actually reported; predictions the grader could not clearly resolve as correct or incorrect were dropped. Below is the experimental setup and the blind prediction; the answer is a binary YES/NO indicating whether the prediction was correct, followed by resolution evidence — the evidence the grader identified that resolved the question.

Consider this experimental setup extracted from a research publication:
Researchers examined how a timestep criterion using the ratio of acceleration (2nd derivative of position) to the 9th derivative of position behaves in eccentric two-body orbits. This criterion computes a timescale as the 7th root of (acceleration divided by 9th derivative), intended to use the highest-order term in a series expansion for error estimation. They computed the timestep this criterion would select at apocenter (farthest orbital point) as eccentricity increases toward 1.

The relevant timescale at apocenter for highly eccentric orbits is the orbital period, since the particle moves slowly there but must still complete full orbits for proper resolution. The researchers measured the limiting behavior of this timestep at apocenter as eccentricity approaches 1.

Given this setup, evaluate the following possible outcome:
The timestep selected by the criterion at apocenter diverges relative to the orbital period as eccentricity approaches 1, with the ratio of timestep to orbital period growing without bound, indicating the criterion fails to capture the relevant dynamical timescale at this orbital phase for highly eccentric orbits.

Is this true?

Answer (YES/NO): YES